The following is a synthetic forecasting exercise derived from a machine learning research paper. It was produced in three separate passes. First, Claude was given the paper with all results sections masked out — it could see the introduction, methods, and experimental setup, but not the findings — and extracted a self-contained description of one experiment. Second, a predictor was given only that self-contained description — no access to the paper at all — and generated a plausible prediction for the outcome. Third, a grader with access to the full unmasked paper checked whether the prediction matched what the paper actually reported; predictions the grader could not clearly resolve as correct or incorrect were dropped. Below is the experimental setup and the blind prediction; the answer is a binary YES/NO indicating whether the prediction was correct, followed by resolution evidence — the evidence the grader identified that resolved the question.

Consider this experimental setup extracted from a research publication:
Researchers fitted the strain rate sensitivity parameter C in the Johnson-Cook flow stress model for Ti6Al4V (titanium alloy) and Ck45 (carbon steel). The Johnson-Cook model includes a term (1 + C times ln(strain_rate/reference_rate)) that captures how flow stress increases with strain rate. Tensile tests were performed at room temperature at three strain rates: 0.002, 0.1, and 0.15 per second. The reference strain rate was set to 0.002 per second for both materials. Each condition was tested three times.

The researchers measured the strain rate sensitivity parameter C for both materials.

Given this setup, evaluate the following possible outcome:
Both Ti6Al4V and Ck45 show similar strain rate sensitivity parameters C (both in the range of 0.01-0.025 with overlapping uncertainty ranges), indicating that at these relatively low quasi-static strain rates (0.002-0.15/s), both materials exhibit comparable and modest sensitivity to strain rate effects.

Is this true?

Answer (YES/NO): YES